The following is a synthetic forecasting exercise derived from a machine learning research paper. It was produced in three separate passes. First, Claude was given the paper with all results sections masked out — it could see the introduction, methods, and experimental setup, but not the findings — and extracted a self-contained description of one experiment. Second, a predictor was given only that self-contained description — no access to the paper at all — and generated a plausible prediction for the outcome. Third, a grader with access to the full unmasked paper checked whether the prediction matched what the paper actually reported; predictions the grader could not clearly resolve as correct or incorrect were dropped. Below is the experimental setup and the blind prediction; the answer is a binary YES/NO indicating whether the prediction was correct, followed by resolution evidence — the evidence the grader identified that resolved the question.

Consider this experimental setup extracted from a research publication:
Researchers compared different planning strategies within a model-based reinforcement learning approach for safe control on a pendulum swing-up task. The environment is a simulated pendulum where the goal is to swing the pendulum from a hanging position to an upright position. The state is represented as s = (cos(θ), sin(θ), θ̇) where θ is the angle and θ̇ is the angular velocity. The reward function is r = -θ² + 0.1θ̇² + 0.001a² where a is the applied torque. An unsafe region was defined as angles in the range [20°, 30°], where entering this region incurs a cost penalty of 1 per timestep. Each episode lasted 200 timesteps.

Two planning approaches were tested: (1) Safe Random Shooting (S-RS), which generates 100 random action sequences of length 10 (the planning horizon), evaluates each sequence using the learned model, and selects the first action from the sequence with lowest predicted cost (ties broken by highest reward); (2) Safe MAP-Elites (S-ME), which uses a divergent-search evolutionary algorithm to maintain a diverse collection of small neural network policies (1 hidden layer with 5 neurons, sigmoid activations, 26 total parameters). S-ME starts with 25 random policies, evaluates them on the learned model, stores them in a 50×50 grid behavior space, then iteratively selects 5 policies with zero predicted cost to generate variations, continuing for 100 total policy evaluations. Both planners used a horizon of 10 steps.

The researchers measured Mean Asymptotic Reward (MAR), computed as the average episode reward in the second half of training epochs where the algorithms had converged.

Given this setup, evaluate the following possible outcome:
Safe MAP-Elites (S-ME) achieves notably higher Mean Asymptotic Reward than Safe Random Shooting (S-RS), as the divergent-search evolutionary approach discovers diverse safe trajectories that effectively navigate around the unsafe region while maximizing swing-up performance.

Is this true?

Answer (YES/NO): NO